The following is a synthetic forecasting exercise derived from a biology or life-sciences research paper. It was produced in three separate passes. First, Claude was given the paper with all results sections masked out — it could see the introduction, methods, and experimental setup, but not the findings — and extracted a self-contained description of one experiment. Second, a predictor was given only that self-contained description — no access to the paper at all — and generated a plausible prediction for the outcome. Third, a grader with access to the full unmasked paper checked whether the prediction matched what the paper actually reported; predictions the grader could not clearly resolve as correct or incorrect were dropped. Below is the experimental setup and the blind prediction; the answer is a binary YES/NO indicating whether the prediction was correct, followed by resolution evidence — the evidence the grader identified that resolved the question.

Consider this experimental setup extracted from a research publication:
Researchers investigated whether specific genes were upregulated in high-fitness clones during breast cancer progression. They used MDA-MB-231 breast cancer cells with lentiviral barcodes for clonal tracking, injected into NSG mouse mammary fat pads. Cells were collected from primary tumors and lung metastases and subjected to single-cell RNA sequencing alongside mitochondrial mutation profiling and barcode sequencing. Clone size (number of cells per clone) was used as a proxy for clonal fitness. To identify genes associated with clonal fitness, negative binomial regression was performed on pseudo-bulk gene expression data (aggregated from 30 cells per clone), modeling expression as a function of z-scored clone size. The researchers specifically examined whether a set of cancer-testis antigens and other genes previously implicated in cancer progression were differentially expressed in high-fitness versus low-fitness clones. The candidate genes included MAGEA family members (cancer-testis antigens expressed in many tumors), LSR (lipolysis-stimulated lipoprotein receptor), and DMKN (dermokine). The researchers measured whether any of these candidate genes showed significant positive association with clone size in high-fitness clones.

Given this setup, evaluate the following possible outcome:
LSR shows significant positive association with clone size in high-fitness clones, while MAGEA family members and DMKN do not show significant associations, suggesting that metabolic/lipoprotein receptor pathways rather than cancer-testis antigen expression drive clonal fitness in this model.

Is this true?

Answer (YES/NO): NO